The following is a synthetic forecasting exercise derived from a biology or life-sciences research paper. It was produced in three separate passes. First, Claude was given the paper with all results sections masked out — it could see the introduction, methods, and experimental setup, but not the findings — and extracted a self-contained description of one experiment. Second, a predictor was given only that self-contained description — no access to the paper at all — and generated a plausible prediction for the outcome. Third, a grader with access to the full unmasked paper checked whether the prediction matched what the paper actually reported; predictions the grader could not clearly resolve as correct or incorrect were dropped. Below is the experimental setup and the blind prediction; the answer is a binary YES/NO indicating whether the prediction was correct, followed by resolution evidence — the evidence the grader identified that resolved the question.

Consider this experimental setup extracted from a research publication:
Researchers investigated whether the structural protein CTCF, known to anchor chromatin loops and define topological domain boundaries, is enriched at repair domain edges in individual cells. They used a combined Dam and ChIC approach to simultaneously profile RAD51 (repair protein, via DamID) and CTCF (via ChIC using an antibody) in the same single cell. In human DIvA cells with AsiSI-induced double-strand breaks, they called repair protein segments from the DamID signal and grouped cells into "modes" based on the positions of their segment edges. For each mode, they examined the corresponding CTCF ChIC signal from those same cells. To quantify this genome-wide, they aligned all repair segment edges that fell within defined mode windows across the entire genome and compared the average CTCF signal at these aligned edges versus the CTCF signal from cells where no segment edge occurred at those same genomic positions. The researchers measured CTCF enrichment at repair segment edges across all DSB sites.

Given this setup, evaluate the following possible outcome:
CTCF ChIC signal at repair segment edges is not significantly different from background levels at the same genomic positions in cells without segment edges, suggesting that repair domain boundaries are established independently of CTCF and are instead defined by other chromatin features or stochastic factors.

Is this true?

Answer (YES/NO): NO